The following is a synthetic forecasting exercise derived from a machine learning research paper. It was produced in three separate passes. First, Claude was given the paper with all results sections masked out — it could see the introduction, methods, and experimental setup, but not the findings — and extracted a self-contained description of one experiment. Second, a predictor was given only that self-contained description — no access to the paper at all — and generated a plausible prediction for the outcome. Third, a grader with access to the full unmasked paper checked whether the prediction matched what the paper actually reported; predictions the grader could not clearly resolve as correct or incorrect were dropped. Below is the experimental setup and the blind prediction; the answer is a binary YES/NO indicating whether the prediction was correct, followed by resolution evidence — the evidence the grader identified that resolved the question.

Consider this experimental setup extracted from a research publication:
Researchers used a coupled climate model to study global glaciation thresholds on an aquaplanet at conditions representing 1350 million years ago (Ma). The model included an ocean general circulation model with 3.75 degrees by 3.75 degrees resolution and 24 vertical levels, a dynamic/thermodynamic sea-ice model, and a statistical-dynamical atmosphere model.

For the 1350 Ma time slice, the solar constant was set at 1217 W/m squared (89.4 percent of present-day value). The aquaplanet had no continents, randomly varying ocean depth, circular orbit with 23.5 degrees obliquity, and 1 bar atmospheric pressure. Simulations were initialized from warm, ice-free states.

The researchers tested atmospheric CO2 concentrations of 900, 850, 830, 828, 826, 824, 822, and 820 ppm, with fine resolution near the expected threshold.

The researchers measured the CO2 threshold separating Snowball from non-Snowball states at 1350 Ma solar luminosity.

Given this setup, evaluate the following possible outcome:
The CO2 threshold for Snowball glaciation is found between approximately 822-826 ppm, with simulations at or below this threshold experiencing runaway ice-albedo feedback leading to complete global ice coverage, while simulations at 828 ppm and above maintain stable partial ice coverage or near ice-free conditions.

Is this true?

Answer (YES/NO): NO